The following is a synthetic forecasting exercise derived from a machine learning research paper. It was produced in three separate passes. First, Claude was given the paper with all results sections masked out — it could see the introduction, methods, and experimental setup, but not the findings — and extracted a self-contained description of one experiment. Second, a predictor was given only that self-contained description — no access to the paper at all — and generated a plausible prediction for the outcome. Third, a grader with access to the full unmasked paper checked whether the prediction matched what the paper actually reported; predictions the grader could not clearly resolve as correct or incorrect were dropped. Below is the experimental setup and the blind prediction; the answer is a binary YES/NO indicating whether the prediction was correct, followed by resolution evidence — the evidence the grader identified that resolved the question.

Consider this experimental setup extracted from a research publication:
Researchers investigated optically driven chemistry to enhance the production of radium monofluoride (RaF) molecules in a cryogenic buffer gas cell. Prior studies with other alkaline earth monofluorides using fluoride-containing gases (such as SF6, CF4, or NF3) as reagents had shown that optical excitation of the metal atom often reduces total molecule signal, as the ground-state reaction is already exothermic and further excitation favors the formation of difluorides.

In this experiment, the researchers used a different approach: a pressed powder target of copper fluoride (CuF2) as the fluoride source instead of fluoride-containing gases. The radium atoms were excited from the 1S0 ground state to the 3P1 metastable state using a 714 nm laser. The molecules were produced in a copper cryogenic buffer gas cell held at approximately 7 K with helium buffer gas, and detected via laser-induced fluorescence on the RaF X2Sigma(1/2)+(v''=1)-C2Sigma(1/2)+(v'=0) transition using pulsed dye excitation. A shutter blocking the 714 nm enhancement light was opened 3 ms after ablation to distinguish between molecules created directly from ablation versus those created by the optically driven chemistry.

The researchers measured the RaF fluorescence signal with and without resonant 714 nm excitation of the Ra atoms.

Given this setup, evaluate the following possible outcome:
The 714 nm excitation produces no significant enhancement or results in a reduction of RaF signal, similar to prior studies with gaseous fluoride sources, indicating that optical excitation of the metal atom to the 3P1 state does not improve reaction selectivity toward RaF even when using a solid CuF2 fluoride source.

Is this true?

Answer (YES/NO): NO